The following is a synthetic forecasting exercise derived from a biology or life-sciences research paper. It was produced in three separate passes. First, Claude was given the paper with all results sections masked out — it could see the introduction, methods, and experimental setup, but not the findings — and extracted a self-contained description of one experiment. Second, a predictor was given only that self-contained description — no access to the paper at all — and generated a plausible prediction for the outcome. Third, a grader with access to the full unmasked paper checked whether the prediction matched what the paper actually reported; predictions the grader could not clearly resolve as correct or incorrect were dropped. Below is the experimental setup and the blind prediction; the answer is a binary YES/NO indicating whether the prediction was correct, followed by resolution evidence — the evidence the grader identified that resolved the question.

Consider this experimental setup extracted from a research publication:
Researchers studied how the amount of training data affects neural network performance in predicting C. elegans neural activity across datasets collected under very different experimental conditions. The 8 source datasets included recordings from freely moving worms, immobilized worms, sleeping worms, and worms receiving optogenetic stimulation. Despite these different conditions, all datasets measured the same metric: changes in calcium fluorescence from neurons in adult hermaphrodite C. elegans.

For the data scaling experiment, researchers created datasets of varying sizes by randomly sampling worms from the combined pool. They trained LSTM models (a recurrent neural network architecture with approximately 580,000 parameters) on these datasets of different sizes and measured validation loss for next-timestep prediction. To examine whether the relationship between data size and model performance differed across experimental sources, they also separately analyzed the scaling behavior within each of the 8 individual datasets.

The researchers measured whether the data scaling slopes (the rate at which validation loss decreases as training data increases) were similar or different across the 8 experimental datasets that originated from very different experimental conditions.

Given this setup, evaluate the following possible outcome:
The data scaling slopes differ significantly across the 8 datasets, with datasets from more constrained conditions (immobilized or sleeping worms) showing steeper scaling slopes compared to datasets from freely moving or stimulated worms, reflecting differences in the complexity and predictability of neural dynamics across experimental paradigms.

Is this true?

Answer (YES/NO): NO